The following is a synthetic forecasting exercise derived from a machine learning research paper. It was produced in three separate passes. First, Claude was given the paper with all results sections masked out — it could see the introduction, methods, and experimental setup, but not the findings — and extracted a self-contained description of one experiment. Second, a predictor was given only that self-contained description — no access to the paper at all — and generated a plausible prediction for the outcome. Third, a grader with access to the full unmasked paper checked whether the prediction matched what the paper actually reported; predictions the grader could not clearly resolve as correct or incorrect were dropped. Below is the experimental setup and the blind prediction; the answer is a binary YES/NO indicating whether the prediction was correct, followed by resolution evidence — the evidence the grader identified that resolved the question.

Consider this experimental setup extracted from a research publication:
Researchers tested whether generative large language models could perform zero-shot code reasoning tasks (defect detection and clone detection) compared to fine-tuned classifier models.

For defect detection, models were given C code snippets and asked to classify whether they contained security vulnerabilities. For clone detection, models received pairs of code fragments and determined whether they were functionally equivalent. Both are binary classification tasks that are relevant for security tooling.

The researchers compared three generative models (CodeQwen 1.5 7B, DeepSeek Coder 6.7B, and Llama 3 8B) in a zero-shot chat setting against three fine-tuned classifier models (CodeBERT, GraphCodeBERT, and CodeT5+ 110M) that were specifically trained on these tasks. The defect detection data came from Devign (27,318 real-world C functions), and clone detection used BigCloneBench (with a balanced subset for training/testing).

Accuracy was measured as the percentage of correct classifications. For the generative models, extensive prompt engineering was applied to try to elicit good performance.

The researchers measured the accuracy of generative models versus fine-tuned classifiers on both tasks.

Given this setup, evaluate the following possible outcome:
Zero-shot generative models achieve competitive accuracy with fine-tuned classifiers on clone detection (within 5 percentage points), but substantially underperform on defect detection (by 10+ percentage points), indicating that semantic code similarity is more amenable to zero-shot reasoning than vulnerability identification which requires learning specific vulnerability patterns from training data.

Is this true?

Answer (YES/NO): NO